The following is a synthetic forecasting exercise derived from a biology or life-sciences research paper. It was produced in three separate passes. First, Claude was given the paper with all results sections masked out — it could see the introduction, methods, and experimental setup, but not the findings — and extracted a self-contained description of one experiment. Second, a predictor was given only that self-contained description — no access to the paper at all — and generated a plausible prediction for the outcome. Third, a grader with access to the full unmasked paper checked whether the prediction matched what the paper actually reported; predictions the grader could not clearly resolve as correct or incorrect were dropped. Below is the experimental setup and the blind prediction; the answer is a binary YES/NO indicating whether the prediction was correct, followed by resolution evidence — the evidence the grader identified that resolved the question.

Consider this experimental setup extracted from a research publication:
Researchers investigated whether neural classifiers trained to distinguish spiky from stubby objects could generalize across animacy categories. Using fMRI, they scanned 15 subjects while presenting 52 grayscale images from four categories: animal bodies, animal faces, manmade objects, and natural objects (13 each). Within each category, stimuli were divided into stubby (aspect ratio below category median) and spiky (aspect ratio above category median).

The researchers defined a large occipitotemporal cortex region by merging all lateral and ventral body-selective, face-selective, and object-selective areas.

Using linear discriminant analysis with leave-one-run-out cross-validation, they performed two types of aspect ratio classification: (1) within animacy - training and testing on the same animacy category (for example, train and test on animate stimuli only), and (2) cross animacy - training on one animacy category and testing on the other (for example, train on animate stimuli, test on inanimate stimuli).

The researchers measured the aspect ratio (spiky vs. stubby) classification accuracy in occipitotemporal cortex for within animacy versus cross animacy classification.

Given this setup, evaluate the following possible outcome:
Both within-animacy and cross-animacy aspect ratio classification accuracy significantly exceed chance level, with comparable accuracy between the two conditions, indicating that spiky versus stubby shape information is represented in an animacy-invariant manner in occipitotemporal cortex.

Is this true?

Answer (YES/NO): NO